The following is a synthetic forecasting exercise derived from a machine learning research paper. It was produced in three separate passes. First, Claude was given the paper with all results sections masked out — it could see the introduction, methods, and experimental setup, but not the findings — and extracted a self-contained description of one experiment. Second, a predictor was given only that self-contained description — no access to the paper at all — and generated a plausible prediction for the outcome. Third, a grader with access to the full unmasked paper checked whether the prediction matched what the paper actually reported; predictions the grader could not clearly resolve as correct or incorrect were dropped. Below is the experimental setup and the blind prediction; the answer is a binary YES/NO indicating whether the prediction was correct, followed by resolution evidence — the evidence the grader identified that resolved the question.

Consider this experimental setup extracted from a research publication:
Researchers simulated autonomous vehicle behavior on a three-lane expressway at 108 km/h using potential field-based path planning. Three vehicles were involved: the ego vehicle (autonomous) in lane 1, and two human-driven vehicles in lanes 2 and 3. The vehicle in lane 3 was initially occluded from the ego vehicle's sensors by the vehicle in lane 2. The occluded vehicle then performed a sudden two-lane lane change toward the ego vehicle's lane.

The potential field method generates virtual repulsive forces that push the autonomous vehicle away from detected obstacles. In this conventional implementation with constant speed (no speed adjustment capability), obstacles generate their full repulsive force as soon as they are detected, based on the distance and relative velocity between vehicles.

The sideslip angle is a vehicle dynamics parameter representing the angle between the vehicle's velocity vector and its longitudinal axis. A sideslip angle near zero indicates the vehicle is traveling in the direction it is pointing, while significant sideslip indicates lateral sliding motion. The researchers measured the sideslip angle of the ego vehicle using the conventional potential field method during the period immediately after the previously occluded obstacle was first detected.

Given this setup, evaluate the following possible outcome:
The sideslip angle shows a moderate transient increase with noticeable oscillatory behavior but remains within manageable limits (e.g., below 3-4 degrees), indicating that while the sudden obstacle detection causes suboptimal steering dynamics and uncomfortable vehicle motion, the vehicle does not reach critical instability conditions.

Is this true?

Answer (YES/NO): NO